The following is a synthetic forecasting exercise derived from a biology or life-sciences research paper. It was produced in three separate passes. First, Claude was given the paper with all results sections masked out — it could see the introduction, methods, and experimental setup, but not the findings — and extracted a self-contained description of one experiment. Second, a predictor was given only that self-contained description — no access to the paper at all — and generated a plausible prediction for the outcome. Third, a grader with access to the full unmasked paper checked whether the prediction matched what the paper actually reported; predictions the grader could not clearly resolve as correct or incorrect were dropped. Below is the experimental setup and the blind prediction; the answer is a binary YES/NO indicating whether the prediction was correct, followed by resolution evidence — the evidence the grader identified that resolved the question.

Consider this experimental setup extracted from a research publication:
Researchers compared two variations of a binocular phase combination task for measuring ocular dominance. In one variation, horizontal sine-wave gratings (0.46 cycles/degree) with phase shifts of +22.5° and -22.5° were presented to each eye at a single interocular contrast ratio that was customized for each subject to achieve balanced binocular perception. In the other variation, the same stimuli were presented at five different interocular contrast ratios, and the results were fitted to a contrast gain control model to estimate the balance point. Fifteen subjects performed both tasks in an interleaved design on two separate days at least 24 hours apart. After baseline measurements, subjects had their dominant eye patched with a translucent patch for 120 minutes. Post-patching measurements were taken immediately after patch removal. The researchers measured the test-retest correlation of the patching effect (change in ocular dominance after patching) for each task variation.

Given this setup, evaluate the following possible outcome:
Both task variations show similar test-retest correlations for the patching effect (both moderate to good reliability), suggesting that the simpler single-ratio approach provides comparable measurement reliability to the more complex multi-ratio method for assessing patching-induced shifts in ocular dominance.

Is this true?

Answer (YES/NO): NO